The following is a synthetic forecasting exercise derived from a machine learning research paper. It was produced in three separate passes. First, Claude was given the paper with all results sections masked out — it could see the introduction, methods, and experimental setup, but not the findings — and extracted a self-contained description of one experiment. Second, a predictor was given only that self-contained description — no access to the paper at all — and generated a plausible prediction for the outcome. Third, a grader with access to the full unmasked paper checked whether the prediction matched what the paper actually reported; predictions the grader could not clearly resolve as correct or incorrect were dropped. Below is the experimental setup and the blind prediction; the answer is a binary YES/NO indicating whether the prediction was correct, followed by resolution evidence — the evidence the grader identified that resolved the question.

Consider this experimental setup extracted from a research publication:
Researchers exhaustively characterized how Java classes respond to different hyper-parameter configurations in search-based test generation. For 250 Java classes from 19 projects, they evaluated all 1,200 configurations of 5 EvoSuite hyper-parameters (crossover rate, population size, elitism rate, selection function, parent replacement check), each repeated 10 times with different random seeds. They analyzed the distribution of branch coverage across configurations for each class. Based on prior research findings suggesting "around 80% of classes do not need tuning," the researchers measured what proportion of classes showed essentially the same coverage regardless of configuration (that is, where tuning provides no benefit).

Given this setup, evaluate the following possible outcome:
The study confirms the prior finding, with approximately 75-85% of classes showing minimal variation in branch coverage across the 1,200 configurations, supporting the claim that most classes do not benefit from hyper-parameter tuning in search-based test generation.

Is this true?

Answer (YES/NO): YES